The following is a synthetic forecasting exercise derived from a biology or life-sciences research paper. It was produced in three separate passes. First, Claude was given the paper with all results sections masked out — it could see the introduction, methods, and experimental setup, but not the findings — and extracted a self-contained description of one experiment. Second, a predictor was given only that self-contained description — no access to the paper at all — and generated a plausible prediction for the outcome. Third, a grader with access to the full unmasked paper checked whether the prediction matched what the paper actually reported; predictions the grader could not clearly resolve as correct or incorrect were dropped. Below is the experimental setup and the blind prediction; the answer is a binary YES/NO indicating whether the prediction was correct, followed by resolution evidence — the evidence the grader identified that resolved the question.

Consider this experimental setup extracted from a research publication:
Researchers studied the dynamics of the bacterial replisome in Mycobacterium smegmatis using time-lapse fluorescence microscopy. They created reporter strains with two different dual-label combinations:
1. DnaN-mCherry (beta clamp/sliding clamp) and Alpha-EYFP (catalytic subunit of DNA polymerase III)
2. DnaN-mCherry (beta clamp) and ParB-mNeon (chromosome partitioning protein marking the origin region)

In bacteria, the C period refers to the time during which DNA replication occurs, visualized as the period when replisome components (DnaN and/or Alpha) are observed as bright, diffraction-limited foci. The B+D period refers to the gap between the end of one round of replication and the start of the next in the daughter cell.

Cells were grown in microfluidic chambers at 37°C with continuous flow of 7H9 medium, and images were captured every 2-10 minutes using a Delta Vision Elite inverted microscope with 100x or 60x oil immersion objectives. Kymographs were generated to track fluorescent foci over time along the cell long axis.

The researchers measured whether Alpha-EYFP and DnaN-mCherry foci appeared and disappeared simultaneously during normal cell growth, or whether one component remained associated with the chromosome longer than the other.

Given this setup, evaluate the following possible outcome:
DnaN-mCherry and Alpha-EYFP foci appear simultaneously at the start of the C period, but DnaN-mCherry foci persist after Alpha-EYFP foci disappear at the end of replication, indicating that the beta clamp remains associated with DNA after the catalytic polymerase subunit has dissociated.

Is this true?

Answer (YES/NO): NO